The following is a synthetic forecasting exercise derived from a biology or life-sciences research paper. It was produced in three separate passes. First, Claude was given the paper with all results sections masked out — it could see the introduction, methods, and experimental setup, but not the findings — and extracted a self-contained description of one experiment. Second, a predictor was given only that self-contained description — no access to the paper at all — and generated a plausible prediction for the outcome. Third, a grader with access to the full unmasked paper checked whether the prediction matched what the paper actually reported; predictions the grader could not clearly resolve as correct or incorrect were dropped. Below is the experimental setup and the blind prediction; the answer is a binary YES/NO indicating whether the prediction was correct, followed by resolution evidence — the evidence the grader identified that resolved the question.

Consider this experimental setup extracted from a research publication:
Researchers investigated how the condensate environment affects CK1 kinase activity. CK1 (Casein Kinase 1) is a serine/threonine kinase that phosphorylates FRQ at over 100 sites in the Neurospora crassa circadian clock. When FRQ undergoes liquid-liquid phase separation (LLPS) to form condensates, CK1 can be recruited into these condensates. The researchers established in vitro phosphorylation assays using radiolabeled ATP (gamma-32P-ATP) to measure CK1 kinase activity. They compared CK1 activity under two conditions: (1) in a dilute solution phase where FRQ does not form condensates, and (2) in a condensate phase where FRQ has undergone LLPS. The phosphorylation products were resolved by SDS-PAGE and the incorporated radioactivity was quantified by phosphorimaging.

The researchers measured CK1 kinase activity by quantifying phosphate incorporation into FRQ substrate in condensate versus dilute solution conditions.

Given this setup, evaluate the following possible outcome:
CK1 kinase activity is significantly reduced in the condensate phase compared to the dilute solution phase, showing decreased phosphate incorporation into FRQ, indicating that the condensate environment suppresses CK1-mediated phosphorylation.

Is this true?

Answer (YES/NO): YES